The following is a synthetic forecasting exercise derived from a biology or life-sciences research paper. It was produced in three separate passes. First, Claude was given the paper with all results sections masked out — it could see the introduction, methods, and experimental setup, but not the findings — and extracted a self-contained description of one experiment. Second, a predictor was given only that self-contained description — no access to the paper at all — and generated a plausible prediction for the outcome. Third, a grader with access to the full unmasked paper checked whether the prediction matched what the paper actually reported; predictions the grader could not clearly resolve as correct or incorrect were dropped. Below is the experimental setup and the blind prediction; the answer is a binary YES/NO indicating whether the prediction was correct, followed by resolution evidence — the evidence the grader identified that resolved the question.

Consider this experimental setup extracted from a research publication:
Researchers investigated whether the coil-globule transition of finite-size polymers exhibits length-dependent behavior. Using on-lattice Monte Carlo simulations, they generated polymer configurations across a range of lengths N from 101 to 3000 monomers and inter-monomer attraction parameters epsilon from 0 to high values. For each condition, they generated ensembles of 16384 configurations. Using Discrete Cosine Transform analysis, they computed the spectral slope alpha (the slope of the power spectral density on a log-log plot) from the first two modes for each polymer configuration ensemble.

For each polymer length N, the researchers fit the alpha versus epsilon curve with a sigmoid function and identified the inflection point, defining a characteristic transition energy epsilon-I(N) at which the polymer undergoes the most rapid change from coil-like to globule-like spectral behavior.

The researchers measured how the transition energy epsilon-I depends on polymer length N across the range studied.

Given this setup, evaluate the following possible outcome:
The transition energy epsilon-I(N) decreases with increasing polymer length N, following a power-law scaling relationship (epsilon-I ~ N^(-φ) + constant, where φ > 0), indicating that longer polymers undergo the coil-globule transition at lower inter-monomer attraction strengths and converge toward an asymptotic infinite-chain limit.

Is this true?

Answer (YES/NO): YES